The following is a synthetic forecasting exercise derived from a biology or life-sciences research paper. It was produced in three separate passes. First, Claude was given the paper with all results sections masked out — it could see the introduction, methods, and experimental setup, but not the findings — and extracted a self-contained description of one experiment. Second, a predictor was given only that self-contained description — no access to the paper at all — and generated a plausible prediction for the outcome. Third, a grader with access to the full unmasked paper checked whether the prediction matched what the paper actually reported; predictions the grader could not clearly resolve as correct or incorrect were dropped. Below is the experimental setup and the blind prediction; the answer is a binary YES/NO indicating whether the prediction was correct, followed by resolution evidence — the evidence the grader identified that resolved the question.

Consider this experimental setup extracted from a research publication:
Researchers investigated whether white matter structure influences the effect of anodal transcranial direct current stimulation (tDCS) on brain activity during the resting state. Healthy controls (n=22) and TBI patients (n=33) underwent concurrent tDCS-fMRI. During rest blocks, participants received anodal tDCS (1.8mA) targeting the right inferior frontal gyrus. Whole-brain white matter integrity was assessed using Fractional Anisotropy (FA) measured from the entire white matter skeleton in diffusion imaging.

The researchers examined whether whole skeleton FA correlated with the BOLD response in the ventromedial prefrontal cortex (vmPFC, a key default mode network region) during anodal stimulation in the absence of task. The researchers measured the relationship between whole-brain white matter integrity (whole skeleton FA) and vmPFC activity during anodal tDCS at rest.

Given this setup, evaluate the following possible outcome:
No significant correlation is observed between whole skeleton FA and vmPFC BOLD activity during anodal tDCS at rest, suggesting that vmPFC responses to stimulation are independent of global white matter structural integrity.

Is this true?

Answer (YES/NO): NO